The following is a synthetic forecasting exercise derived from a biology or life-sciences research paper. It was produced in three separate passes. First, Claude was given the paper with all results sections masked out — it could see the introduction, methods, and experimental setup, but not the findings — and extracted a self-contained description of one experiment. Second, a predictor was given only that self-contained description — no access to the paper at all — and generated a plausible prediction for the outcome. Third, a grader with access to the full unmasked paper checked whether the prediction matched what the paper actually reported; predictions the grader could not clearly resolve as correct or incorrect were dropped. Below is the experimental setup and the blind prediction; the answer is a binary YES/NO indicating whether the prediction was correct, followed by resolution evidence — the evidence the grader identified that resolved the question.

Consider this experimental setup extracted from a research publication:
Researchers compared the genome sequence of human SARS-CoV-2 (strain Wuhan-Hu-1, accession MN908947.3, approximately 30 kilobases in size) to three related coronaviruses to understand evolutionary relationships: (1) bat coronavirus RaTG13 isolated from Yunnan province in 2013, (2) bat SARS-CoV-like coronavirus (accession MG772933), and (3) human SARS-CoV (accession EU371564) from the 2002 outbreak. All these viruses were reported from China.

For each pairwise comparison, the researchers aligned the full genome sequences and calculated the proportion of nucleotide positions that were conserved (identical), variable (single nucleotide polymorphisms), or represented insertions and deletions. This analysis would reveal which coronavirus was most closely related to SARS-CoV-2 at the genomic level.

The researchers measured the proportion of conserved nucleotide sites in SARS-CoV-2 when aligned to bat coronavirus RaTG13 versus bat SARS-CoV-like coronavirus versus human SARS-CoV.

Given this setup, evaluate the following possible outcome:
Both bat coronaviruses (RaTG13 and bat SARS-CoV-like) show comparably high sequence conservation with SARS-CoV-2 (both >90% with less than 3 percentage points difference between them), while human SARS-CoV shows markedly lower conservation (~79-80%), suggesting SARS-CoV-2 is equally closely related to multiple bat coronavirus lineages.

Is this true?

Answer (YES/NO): NO